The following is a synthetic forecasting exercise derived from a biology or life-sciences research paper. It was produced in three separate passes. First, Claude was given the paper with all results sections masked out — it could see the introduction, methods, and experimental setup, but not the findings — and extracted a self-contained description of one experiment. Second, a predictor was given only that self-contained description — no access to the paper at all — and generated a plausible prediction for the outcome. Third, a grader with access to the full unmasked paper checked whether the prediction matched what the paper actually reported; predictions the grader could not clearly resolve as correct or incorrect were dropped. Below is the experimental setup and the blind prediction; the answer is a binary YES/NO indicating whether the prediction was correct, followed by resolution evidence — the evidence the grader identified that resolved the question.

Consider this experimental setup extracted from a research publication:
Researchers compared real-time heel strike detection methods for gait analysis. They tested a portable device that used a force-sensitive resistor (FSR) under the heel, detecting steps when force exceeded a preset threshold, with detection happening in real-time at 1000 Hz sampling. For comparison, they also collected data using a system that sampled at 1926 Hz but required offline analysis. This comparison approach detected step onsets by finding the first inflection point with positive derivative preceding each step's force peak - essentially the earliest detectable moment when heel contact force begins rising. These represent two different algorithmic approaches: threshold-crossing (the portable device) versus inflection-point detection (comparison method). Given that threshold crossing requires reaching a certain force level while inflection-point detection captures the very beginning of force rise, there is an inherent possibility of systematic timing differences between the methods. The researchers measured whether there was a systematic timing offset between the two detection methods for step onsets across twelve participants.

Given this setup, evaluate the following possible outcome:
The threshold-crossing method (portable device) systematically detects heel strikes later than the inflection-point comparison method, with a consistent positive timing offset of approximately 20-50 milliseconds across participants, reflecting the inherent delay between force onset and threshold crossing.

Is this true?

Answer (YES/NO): NO